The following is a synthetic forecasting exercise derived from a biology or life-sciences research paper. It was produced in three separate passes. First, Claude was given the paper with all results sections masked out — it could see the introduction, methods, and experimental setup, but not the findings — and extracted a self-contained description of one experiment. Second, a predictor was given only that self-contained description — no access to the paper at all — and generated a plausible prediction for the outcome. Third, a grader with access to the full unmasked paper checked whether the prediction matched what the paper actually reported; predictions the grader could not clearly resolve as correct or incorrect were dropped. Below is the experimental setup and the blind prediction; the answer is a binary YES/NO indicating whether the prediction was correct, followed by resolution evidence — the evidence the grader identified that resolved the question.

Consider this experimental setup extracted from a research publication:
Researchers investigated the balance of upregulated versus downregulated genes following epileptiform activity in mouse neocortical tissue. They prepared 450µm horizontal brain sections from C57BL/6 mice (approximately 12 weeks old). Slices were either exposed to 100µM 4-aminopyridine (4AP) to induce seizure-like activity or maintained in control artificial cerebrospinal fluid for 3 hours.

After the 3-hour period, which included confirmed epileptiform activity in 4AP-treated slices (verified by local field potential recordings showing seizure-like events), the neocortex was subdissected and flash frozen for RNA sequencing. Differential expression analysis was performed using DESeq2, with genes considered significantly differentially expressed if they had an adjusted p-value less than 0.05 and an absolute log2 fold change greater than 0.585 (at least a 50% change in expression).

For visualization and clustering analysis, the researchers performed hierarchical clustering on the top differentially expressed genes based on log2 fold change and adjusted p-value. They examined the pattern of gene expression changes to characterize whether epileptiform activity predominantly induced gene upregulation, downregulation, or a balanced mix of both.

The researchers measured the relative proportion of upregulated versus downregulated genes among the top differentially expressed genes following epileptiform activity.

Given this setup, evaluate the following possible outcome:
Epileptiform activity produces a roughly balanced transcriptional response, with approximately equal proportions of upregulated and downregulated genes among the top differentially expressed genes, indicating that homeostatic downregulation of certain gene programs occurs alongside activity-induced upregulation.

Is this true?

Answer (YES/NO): NO